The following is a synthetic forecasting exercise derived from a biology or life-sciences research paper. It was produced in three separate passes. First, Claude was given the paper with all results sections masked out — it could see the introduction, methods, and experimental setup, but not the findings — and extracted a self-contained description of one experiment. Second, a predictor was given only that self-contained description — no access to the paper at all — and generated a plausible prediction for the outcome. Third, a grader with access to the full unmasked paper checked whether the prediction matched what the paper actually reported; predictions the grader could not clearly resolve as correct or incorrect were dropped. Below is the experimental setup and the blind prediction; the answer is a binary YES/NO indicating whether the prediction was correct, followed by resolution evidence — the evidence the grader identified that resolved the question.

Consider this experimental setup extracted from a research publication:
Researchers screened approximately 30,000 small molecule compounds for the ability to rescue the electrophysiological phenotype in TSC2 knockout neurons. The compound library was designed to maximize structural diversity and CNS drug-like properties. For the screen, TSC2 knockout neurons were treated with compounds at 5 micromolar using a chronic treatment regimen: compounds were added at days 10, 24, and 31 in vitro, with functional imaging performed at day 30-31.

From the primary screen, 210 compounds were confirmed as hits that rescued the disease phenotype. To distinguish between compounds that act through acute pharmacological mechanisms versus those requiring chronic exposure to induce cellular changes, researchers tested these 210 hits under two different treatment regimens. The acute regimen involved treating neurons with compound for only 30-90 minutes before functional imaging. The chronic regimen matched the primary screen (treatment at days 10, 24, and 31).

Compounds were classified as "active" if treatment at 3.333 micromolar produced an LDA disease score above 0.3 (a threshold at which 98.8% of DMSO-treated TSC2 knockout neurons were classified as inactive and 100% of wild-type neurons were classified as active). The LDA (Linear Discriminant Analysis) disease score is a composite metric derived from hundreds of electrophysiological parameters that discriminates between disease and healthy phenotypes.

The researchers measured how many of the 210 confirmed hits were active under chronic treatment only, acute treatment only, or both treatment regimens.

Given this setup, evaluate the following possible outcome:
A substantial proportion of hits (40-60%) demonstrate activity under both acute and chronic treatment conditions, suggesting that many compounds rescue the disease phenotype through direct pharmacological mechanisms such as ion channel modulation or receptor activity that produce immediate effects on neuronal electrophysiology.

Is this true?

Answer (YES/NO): NO